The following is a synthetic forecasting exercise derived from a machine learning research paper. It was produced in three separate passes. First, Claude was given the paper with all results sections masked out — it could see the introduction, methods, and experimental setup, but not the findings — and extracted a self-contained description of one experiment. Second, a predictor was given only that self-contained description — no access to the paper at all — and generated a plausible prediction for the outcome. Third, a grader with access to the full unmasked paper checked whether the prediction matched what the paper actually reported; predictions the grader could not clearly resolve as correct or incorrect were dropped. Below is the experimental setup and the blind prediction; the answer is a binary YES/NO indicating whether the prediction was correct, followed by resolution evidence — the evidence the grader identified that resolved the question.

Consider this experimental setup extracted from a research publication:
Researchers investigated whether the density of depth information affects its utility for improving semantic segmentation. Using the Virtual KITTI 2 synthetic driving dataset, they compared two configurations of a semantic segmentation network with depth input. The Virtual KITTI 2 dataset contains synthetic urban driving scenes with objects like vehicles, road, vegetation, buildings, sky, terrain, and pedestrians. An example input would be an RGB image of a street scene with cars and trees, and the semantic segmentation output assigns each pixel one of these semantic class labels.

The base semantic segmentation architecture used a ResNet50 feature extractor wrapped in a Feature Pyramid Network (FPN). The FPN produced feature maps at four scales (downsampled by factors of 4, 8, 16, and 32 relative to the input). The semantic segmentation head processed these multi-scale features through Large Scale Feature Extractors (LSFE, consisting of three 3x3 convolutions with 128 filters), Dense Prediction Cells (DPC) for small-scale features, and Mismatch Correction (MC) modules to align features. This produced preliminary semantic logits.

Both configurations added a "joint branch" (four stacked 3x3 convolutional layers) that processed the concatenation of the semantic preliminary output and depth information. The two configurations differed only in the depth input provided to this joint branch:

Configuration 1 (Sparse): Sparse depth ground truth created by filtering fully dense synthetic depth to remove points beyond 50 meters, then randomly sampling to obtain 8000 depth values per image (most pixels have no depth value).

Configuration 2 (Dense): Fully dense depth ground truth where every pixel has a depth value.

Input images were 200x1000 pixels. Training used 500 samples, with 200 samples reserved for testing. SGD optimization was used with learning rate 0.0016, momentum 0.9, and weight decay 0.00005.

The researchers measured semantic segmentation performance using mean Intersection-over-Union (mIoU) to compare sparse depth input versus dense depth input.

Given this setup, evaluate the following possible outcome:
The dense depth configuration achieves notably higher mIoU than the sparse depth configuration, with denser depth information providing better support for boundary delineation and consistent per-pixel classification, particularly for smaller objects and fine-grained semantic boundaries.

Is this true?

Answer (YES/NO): NO